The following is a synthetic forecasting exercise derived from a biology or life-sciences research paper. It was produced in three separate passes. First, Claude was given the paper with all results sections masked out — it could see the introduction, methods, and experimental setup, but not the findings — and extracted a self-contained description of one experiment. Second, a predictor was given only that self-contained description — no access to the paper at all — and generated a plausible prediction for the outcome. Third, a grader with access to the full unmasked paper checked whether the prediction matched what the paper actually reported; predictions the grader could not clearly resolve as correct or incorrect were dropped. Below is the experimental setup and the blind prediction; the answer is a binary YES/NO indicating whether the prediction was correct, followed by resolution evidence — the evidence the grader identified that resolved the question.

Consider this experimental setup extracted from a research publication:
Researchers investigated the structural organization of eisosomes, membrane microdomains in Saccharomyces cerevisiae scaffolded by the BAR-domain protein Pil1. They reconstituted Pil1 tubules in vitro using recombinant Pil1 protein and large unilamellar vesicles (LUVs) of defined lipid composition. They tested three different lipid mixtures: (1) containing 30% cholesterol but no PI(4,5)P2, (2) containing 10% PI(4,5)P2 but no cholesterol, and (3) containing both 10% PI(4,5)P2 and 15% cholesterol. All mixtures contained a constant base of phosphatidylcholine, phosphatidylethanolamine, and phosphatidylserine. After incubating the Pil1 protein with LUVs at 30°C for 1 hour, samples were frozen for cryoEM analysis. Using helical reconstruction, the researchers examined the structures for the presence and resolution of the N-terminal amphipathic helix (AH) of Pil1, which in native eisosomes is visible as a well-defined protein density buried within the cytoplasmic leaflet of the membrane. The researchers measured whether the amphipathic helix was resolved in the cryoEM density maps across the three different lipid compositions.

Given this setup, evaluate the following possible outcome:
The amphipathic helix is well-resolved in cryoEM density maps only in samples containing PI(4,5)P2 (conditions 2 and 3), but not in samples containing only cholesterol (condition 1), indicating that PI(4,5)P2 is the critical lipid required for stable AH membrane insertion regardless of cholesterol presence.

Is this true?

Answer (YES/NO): YES